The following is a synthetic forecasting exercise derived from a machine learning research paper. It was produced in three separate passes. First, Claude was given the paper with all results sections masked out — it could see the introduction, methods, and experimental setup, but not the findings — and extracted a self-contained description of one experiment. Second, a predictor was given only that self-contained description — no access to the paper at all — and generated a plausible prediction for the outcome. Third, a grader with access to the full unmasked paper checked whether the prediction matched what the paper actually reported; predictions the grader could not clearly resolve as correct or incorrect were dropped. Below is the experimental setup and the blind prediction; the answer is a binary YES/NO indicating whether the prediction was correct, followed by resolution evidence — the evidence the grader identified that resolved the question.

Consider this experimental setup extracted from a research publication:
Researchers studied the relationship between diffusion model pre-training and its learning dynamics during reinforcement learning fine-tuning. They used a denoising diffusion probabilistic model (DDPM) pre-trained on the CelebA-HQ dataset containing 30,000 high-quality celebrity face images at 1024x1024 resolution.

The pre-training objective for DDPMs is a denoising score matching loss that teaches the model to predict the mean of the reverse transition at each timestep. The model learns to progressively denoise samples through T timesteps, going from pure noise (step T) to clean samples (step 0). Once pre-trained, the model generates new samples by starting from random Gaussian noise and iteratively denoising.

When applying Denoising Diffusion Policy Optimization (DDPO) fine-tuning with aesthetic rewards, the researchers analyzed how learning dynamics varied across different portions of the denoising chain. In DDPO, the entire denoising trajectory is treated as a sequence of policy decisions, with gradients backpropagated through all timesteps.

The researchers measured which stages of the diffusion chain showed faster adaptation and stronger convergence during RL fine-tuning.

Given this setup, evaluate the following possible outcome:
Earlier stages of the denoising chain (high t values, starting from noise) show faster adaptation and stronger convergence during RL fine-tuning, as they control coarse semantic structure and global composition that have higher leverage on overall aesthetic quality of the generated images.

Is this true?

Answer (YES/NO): YES